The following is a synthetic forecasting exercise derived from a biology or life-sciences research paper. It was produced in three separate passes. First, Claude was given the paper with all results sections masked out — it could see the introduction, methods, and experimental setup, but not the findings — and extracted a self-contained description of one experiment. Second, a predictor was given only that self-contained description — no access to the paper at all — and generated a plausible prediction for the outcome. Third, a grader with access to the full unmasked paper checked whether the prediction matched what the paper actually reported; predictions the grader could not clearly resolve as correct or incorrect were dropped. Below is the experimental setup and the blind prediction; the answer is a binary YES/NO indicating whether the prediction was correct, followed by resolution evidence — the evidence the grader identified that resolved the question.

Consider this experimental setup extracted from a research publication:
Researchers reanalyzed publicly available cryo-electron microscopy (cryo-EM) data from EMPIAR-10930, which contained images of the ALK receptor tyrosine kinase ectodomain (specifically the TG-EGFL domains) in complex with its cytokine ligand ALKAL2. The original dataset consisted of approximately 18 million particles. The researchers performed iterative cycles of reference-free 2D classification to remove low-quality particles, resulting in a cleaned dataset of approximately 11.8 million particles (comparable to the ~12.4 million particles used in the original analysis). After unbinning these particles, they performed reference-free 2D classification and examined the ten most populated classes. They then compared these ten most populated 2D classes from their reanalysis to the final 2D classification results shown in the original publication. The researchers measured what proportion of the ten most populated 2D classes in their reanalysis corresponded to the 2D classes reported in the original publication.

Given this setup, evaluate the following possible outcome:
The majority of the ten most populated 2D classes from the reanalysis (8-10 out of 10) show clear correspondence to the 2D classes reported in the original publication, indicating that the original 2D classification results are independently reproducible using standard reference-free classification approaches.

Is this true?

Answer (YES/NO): NO